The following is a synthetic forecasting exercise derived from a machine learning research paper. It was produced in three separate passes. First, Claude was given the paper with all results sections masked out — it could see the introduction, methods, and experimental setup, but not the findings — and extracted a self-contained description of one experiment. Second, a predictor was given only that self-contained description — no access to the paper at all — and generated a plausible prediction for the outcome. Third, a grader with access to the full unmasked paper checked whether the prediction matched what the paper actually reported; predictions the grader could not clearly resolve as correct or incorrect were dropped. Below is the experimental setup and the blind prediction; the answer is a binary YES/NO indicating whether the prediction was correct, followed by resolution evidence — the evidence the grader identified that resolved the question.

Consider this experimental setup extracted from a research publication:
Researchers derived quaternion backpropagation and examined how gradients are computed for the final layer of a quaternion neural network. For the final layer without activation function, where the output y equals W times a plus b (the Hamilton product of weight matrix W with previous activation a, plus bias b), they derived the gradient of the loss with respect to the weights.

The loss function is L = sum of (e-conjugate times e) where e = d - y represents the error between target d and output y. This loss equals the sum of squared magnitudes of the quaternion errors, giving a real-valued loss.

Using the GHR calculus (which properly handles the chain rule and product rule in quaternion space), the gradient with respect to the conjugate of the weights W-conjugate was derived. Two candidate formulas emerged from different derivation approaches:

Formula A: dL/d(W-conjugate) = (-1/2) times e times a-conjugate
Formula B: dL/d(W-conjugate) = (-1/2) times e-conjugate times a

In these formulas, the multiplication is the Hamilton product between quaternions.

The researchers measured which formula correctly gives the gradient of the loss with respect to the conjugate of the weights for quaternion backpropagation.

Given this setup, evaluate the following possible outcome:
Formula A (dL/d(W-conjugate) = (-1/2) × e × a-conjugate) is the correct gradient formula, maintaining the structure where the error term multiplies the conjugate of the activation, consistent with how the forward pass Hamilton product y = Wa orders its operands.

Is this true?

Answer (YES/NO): YES